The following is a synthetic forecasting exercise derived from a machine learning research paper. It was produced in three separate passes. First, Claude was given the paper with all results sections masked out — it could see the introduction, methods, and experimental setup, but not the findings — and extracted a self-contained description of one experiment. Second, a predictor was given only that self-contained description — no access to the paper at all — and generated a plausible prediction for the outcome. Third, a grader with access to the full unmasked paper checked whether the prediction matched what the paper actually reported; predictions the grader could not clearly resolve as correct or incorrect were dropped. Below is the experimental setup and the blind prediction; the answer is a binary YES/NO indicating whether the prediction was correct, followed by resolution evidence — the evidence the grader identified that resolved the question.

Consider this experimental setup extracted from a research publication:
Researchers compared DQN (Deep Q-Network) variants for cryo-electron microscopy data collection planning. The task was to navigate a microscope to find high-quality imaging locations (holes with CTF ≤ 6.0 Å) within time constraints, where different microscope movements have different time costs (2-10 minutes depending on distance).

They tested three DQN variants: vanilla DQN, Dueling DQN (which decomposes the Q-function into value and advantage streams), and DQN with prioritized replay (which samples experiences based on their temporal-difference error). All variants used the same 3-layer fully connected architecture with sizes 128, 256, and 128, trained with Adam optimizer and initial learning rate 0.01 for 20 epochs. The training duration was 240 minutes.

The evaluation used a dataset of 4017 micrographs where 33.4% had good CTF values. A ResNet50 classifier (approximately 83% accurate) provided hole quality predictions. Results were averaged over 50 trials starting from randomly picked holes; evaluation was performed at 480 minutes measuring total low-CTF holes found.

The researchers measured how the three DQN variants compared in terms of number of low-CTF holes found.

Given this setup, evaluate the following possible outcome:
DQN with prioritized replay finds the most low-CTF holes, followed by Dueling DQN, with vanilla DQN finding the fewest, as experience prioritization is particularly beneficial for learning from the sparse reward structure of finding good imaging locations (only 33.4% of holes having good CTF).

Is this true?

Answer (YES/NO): NO